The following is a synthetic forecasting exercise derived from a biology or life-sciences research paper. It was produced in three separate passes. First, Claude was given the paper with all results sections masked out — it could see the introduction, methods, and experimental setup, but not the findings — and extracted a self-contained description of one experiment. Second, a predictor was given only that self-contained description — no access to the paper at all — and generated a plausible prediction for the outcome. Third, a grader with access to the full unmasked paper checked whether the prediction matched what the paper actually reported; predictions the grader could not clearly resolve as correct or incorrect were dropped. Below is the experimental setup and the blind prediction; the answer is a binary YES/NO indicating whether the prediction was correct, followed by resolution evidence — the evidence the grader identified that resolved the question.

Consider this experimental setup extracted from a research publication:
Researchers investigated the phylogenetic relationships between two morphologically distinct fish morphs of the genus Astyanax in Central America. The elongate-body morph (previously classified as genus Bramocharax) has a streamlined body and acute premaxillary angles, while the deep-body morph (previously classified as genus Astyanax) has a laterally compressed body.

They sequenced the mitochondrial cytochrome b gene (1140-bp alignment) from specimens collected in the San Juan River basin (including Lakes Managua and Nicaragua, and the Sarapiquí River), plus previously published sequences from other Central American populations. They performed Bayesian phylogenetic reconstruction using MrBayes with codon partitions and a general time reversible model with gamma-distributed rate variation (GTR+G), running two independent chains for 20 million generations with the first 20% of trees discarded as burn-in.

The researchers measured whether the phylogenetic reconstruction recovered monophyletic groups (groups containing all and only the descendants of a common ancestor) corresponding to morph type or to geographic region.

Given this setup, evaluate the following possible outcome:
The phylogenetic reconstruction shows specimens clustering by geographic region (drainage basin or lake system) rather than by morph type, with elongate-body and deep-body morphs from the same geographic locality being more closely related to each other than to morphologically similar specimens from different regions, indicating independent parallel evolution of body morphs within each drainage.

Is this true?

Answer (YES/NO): NO